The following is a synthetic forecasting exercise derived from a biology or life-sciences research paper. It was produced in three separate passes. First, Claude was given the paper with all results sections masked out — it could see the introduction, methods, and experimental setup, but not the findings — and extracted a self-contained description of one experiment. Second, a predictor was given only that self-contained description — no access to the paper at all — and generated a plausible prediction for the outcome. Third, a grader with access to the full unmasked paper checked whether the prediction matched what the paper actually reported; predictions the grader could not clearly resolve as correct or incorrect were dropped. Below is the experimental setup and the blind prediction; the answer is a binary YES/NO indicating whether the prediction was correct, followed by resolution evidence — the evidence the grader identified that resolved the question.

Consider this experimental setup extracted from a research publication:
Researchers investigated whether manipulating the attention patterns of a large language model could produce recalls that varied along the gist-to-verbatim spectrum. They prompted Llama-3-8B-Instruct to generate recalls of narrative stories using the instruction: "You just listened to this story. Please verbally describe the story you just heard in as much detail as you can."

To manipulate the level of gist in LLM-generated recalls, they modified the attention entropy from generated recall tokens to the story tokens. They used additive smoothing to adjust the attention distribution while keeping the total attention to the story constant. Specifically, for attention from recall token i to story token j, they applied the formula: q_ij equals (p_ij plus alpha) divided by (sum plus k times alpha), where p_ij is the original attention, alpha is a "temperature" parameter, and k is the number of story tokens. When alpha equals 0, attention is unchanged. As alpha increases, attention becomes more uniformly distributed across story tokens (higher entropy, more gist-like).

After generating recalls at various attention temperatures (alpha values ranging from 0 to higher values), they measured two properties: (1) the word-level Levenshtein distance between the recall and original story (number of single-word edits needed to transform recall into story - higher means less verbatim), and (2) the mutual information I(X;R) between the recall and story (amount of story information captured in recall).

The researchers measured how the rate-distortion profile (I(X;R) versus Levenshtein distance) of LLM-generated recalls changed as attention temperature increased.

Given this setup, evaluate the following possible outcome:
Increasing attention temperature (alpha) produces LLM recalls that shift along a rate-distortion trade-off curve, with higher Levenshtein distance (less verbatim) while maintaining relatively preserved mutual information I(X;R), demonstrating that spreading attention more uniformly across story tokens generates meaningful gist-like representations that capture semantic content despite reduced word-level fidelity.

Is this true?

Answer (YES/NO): NO